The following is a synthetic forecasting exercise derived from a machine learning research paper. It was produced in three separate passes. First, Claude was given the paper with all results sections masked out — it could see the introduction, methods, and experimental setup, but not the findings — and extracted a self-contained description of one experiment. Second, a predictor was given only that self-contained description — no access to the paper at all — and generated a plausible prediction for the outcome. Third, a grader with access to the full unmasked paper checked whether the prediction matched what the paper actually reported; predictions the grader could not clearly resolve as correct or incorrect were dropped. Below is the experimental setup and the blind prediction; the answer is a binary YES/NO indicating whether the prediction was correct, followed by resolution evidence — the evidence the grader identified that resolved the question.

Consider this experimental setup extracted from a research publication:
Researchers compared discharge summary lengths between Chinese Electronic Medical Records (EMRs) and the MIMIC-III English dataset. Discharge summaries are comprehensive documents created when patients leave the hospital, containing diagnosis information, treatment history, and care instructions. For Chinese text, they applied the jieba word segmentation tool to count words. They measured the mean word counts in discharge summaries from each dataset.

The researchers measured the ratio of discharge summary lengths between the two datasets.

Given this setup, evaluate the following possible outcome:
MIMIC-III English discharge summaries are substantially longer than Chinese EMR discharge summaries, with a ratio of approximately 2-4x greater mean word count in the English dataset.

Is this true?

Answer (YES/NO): YES